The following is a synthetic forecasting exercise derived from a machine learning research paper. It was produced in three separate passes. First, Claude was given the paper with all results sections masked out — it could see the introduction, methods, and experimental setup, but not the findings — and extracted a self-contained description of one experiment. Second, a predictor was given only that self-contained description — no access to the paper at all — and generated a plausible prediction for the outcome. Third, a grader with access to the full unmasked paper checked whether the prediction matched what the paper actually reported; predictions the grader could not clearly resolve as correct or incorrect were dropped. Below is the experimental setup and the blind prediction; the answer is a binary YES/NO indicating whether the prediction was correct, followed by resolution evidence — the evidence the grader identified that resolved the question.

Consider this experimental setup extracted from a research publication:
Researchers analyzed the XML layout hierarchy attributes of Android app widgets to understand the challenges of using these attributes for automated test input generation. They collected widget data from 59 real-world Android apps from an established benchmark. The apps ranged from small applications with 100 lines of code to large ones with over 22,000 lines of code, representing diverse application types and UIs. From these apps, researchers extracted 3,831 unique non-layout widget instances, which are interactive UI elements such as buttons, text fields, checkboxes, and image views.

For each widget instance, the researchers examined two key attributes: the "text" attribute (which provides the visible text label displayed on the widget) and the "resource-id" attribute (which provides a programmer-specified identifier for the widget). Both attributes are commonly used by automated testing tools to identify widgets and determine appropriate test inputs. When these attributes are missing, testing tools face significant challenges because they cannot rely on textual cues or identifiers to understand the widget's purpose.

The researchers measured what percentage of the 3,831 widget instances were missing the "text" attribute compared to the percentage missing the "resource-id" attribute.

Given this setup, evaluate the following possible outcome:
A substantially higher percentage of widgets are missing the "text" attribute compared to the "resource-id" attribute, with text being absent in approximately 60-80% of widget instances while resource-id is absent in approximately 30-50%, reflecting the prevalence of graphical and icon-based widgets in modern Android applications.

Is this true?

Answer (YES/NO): NO